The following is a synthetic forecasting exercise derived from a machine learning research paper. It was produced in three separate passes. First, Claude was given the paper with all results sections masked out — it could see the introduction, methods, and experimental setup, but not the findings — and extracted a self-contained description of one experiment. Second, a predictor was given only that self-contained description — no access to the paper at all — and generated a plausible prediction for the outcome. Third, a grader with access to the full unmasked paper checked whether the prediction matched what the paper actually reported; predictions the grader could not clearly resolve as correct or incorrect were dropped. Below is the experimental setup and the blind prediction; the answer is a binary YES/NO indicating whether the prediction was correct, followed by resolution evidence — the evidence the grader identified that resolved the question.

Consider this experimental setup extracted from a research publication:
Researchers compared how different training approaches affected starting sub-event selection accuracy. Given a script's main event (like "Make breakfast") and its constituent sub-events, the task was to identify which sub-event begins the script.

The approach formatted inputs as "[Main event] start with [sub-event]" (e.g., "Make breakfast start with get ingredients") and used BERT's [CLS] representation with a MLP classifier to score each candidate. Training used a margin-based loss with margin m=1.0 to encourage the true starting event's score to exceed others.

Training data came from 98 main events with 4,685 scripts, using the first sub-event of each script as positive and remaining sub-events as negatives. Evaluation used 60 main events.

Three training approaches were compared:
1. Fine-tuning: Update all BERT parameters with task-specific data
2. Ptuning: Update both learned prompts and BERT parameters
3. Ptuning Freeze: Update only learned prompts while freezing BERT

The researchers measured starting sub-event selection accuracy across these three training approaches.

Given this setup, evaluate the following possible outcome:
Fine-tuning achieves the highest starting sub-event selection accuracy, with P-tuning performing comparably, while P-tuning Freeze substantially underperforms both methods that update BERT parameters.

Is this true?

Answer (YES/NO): NO